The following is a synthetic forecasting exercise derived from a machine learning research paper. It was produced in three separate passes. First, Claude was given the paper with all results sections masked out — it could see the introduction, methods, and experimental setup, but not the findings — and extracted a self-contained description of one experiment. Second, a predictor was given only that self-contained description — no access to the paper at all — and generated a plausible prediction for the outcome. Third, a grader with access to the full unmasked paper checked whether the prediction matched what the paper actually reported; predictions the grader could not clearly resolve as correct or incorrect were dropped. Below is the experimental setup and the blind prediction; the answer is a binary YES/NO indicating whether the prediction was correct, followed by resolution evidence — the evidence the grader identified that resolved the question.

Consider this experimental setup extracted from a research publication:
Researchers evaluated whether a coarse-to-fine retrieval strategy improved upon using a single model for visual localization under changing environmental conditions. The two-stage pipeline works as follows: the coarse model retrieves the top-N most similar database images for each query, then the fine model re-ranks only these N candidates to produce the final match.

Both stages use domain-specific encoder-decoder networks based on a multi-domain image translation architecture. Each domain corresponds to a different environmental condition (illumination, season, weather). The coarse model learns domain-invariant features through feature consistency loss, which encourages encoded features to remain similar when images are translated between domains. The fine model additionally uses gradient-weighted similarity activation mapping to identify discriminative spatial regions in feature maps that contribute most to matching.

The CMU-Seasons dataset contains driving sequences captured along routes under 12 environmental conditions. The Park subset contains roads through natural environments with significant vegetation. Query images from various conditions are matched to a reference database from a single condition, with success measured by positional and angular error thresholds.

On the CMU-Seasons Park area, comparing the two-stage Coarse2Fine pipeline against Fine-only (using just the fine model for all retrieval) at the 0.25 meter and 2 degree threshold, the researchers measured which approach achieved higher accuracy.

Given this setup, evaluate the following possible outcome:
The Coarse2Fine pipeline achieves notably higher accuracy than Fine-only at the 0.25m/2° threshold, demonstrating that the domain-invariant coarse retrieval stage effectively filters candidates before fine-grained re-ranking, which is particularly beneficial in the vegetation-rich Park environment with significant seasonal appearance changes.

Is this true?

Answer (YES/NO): NO